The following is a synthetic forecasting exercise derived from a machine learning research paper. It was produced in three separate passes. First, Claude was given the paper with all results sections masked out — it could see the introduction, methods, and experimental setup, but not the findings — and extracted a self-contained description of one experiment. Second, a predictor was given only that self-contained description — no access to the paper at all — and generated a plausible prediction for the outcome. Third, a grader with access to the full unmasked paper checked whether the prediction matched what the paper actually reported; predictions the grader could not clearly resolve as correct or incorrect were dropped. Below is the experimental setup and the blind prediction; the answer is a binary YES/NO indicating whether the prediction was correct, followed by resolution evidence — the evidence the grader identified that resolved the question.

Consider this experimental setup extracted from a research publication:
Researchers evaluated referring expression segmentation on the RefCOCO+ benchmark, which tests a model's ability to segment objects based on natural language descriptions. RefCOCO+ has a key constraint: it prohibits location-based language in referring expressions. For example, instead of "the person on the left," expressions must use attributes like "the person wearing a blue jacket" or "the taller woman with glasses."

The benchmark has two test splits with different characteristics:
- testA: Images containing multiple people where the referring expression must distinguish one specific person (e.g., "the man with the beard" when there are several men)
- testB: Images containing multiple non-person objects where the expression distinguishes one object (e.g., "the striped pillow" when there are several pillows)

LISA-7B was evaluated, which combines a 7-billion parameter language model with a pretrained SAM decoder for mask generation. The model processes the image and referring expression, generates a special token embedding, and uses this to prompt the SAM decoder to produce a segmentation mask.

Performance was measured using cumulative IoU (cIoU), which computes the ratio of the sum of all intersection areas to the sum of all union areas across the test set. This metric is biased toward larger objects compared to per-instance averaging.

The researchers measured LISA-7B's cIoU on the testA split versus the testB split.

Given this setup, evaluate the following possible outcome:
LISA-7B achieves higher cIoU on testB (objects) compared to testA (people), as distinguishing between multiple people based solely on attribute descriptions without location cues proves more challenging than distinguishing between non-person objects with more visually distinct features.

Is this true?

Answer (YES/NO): NO